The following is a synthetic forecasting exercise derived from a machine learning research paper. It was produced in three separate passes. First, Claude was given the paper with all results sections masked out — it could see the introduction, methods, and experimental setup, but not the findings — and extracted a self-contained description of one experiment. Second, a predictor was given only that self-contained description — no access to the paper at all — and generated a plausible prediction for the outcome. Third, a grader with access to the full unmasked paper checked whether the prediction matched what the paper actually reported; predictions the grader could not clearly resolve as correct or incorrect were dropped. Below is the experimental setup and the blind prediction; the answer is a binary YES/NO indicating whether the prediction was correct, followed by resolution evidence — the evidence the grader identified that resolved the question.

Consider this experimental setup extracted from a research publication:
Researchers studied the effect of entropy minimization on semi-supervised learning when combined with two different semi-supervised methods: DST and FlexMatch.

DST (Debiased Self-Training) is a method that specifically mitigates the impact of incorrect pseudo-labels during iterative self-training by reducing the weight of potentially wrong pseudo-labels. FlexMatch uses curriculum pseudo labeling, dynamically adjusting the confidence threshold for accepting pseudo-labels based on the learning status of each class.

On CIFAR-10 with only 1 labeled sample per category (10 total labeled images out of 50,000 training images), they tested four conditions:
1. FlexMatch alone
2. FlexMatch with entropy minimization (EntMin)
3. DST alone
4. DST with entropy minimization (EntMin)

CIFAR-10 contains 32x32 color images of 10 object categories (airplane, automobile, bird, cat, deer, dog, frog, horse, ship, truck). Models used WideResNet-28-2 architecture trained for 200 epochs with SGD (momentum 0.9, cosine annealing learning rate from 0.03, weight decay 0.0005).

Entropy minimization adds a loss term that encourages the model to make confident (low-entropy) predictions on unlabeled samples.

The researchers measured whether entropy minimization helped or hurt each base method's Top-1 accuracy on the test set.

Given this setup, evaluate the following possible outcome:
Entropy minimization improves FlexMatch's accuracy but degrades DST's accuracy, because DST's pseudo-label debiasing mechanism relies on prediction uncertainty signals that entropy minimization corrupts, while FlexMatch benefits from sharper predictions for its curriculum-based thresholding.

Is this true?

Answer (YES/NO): YES